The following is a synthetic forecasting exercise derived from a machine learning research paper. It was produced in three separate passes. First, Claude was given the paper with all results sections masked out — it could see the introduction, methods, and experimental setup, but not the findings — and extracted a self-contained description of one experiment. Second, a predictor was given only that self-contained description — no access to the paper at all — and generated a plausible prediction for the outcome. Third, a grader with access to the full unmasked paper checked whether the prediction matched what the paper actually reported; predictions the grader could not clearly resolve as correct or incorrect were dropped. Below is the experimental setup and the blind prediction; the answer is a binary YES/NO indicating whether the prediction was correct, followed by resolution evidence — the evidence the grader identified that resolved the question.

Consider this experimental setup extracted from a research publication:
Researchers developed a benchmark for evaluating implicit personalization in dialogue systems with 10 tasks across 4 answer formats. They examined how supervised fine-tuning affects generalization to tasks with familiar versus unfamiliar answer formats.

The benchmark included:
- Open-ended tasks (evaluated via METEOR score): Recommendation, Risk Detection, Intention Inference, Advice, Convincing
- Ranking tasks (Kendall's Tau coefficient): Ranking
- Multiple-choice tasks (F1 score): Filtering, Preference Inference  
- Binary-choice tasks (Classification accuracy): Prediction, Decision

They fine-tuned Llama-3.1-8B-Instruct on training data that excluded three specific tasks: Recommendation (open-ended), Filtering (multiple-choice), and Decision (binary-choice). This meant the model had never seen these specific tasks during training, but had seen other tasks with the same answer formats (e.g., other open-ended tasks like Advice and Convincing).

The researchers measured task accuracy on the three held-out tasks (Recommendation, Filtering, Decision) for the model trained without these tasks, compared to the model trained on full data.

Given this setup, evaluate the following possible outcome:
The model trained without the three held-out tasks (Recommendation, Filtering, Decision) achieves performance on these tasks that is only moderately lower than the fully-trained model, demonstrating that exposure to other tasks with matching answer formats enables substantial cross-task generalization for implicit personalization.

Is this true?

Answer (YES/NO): YES